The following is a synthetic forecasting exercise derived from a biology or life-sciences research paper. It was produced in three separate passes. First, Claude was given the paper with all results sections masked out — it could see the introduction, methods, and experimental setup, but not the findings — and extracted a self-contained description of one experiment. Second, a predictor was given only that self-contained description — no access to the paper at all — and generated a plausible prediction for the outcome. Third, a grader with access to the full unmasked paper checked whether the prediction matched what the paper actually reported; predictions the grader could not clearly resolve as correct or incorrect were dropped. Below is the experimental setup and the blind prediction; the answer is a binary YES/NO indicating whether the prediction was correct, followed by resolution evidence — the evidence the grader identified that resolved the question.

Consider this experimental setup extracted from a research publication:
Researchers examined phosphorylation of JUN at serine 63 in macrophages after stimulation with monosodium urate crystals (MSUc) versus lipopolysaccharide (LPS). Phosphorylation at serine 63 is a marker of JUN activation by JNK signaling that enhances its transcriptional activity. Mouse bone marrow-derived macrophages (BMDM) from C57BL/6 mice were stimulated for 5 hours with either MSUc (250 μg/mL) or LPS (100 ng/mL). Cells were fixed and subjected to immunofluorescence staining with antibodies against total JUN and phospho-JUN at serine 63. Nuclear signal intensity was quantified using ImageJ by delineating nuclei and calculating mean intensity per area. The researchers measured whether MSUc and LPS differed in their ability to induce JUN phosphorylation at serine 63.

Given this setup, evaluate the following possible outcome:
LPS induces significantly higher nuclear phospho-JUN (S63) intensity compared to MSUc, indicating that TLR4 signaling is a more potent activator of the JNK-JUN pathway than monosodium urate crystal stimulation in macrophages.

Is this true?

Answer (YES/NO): NO